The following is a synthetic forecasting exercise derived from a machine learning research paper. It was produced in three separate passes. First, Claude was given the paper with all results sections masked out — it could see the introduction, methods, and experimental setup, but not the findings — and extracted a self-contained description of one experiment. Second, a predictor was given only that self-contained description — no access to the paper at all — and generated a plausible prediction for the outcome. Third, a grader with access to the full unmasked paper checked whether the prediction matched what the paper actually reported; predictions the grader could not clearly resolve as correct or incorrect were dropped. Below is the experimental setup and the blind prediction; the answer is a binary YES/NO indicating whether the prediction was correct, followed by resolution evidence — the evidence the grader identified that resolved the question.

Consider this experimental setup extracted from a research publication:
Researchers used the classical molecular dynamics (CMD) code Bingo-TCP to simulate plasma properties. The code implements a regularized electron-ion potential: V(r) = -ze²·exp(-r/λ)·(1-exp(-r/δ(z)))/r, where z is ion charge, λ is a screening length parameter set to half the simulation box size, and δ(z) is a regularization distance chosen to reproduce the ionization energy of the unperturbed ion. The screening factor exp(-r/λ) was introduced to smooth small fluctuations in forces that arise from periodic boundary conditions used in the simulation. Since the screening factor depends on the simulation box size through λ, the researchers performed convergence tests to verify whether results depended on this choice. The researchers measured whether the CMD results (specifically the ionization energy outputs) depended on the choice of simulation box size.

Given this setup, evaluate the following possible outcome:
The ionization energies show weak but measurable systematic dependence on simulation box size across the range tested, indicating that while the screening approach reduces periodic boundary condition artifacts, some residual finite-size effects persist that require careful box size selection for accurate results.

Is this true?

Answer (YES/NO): NO